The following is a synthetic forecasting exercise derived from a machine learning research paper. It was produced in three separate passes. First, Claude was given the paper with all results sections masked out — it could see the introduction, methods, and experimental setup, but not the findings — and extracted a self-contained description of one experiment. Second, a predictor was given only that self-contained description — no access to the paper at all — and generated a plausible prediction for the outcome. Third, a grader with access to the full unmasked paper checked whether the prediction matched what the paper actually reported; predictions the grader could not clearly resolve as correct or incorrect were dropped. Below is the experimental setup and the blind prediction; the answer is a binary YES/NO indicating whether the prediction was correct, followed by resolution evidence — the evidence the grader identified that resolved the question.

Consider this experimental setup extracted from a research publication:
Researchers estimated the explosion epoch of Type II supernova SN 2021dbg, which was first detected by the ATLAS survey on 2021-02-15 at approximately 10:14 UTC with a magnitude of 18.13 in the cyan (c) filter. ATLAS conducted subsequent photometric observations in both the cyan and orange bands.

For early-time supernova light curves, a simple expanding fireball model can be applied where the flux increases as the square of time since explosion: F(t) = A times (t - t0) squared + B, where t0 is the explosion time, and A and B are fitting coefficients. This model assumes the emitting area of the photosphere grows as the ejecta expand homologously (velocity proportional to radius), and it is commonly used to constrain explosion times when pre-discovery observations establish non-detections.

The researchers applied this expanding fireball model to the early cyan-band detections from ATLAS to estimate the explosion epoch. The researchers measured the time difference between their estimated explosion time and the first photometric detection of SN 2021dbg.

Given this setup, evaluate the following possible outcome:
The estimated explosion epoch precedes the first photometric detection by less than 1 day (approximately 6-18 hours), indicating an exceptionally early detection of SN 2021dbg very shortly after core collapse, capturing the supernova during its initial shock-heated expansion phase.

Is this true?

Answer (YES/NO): NO